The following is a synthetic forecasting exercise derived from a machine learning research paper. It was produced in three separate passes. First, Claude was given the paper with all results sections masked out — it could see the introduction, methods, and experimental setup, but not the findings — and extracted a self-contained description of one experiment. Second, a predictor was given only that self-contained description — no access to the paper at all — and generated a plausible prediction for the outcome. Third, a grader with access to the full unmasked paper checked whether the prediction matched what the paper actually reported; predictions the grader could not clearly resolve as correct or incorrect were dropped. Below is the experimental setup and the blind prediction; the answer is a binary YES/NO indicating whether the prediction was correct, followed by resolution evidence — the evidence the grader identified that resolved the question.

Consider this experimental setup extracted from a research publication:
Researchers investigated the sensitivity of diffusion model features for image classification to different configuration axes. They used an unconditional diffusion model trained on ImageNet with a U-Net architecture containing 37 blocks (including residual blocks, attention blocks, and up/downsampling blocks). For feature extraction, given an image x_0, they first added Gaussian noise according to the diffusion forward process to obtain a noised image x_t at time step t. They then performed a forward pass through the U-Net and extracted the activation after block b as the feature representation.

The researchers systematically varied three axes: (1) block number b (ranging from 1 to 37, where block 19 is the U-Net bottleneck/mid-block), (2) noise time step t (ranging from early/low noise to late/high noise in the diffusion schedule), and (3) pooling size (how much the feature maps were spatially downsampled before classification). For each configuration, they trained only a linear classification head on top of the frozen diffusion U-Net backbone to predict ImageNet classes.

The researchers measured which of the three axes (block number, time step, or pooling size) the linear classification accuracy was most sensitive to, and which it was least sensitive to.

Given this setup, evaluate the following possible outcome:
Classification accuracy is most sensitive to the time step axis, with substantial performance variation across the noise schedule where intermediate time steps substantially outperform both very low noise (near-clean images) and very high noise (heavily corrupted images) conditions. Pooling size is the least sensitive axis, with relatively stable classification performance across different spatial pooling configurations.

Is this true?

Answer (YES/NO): NO